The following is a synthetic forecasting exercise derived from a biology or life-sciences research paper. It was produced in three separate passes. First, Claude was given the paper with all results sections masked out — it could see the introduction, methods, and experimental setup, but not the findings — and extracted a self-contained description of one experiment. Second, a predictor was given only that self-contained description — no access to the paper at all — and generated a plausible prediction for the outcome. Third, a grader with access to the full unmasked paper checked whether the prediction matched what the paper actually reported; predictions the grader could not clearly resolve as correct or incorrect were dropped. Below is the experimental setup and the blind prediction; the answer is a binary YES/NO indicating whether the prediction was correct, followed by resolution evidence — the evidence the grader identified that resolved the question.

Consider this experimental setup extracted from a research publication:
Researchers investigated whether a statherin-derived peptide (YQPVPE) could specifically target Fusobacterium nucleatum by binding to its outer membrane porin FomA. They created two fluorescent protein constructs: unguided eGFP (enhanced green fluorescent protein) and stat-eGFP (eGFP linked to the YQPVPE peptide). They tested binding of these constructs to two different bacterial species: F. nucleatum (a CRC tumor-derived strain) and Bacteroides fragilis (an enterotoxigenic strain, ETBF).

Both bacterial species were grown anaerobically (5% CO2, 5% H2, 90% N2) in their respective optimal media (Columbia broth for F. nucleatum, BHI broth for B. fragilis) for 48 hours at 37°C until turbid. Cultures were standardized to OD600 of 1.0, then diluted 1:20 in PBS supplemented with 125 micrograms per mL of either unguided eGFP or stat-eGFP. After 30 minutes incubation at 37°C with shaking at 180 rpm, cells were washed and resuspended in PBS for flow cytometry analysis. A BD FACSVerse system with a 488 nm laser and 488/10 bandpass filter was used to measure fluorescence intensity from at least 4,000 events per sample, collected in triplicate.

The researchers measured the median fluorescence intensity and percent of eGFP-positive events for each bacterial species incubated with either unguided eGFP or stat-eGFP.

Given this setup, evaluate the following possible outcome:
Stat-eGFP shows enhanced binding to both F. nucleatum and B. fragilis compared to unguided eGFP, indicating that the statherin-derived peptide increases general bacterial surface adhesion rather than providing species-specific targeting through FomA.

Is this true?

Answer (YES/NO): NO